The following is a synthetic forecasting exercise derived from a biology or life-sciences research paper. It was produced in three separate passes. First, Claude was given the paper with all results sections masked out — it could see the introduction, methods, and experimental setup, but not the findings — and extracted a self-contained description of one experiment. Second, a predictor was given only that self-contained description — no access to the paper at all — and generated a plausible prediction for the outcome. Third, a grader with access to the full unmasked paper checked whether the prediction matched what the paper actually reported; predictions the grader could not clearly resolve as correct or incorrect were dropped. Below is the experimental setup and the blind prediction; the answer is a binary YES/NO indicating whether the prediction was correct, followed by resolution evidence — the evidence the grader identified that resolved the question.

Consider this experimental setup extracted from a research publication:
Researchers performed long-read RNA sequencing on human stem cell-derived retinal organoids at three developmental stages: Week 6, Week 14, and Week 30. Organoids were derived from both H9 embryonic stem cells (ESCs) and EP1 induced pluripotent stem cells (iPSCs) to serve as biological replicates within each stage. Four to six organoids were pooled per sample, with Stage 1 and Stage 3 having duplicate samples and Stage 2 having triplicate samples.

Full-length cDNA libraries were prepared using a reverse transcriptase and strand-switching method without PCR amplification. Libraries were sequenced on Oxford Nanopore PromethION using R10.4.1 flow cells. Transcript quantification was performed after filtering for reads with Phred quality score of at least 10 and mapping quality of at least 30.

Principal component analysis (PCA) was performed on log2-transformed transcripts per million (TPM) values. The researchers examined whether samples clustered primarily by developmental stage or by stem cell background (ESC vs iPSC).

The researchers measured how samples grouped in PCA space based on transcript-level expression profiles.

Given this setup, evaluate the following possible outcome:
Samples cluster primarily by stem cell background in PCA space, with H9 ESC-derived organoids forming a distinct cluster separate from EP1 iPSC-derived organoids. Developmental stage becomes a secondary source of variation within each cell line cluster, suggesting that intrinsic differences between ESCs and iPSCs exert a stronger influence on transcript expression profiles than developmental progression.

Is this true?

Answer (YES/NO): NO